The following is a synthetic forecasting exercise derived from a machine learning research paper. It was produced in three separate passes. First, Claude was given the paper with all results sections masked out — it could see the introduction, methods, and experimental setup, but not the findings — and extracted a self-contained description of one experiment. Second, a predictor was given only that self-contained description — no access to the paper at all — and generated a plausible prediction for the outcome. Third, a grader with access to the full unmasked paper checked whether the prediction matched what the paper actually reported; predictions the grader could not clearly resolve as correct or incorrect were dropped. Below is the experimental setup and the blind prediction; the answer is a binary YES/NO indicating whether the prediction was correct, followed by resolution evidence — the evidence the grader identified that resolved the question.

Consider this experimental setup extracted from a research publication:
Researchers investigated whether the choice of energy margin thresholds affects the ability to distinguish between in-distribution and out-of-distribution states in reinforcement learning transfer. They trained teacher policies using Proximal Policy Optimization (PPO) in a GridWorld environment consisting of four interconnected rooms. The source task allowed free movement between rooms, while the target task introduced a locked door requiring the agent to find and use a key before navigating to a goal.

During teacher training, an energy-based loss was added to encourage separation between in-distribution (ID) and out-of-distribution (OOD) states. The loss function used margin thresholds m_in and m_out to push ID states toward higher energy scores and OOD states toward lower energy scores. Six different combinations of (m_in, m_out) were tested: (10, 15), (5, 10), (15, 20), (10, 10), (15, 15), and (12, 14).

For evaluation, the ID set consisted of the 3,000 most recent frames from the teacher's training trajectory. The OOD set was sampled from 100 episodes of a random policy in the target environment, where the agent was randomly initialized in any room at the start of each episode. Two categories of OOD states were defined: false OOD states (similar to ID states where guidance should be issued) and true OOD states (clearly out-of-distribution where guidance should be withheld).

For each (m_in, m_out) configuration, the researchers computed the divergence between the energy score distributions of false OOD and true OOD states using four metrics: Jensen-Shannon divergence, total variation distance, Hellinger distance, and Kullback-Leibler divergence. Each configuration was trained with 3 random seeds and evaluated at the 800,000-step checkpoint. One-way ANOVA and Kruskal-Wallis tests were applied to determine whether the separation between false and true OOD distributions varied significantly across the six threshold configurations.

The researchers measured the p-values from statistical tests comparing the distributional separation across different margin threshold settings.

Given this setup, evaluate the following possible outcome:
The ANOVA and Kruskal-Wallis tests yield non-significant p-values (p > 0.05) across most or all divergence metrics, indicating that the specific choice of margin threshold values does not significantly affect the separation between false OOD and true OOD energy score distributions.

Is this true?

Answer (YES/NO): YES